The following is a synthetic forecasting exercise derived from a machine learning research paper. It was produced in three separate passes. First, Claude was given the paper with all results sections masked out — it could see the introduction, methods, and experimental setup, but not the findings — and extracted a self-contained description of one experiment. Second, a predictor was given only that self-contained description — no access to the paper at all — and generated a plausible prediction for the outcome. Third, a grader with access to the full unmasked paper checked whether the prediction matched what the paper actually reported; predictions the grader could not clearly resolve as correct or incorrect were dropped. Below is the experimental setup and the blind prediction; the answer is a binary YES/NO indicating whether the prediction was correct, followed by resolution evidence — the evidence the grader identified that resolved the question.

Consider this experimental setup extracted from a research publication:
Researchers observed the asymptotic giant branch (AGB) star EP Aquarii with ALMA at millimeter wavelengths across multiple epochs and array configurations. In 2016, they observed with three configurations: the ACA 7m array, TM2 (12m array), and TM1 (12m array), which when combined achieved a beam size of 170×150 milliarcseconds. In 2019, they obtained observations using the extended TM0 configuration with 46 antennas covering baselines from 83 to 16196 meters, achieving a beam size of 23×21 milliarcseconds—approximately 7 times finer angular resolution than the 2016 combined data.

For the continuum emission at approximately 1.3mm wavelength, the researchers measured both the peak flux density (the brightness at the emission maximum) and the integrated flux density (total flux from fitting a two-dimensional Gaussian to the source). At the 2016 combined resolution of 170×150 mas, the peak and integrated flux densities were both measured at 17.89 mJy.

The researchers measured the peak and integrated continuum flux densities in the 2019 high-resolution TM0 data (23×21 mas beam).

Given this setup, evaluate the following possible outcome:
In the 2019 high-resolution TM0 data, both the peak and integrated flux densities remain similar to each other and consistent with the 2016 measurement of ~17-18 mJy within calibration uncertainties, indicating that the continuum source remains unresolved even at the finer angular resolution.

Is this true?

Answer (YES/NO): NO